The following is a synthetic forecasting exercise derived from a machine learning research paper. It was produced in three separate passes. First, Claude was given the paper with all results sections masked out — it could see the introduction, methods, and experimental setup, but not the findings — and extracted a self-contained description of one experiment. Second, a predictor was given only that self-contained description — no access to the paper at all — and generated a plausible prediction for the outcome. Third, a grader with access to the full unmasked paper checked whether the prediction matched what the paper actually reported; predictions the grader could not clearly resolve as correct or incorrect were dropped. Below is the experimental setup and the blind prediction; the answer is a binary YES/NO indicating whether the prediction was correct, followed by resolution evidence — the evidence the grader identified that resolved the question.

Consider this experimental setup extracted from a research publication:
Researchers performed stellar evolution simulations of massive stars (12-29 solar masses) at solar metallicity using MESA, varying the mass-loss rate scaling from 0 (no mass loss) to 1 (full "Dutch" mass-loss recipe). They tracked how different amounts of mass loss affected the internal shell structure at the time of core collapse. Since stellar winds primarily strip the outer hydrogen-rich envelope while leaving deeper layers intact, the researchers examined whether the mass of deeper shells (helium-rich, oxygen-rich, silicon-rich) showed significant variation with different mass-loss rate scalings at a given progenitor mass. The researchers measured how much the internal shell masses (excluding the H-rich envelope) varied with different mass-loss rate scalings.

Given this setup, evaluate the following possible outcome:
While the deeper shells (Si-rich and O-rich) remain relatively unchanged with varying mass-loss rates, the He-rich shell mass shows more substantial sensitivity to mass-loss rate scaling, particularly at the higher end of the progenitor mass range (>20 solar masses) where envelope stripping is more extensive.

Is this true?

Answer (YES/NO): NO